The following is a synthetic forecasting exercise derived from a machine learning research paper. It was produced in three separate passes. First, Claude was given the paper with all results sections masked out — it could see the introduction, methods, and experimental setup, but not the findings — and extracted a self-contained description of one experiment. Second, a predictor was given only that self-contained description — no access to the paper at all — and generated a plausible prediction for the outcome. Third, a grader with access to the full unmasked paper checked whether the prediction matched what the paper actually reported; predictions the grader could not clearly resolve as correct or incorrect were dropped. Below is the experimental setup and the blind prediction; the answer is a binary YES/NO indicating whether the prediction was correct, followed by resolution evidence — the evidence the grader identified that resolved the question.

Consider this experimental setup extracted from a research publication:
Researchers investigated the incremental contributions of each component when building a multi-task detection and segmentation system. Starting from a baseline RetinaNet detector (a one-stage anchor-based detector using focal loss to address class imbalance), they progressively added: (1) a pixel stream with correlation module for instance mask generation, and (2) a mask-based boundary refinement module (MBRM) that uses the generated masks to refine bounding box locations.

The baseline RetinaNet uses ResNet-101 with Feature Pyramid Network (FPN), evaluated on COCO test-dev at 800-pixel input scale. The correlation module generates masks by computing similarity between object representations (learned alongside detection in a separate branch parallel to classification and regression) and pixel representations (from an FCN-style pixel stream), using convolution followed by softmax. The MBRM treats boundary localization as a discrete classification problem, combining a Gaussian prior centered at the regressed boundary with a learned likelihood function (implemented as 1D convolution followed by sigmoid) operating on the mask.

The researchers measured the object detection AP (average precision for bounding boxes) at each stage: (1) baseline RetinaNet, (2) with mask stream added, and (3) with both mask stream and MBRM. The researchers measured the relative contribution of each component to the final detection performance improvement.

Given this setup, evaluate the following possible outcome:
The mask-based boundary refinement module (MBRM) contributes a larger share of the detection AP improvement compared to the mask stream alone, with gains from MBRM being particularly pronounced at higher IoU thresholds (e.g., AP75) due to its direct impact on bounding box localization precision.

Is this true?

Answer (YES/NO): NO